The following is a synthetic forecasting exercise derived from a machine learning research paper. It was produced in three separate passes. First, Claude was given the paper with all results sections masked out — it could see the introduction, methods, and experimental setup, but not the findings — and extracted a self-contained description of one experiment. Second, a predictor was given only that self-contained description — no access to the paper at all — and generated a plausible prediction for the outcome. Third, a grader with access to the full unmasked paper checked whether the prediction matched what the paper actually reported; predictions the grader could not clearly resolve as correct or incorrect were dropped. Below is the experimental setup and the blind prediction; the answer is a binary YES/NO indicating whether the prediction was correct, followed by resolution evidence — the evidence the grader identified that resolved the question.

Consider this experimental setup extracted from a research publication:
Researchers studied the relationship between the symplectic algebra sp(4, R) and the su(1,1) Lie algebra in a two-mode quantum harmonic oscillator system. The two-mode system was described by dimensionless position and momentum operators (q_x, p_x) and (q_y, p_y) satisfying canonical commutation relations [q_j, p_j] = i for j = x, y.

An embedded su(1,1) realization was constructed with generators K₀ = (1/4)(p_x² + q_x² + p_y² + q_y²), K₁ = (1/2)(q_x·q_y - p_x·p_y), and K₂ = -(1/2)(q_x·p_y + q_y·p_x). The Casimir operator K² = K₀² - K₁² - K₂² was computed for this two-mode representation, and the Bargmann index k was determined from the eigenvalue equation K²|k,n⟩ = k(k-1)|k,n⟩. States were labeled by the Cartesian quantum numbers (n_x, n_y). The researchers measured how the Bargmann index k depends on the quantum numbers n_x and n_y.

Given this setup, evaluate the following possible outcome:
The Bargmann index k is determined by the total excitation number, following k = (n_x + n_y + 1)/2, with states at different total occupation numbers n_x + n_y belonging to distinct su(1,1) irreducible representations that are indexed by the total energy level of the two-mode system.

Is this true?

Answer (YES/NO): NO